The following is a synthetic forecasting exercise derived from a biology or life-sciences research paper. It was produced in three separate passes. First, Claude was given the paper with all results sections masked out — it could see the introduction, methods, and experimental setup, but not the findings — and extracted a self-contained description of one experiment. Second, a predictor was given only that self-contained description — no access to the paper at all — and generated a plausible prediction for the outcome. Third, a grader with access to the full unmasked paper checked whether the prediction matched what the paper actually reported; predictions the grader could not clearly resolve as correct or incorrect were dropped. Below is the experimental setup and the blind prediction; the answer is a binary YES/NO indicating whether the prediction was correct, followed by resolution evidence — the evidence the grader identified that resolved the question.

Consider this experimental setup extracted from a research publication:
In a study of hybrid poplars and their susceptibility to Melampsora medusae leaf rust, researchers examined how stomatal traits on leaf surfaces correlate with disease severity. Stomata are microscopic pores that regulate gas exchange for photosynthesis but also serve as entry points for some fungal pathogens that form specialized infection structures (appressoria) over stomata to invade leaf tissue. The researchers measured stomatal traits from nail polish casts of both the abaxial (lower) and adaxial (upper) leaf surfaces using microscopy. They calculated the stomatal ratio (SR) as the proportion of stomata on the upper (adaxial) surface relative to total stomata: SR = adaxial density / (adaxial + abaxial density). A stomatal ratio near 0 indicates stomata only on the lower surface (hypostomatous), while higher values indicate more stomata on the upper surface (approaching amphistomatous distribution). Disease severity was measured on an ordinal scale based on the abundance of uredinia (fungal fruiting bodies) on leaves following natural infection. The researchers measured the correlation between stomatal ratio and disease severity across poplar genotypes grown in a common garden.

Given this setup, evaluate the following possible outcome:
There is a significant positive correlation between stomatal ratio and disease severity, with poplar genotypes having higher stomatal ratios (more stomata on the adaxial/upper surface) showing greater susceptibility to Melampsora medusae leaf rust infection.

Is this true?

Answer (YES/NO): YES